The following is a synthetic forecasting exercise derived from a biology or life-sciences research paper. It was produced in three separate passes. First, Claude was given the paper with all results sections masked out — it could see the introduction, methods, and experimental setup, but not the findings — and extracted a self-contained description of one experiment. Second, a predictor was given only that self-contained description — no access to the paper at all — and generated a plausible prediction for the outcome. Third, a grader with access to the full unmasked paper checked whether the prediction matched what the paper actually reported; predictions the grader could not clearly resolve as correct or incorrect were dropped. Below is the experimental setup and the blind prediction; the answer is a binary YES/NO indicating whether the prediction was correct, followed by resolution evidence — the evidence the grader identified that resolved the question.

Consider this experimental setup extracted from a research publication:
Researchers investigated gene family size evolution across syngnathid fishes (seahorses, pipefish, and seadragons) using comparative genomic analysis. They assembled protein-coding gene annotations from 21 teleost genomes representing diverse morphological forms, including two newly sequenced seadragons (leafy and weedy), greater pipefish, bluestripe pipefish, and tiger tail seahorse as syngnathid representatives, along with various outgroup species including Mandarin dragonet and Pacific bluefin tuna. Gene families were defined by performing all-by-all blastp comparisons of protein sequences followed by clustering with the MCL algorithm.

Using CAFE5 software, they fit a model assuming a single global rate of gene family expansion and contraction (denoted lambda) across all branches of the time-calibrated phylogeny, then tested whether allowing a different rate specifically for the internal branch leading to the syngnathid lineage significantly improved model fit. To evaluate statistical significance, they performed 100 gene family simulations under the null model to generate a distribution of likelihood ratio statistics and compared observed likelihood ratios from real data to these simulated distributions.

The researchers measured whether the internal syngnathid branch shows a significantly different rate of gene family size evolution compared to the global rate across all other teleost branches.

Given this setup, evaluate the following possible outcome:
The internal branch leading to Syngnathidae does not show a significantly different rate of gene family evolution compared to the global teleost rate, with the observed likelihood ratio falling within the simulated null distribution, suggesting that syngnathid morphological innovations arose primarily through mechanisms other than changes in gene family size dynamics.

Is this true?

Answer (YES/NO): NO